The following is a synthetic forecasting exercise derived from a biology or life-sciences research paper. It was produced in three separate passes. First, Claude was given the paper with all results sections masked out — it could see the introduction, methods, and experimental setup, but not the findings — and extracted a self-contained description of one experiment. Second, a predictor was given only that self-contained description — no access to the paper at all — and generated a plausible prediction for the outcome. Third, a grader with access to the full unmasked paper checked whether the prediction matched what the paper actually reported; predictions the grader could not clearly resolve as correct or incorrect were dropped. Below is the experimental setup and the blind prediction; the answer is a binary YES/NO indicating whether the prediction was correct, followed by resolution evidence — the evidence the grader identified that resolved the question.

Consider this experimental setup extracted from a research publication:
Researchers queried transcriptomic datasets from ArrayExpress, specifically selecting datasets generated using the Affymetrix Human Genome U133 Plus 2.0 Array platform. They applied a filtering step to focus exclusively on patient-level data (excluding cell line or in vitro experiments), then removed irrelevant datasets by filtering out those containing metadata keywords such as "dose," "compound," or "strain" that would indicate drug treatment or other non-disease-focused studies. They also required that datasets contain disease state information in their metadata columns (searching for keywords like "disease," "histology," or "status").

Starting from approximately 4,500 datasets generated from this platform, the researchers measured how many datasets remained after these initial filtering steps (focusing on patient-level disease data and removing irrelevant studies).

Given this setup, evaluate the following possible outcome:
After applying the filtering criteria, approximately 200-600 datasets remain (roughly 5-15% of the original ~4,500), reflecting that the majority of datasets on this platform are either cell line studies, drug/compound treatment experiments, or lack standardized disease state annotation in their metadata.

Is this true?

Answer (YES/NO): NO